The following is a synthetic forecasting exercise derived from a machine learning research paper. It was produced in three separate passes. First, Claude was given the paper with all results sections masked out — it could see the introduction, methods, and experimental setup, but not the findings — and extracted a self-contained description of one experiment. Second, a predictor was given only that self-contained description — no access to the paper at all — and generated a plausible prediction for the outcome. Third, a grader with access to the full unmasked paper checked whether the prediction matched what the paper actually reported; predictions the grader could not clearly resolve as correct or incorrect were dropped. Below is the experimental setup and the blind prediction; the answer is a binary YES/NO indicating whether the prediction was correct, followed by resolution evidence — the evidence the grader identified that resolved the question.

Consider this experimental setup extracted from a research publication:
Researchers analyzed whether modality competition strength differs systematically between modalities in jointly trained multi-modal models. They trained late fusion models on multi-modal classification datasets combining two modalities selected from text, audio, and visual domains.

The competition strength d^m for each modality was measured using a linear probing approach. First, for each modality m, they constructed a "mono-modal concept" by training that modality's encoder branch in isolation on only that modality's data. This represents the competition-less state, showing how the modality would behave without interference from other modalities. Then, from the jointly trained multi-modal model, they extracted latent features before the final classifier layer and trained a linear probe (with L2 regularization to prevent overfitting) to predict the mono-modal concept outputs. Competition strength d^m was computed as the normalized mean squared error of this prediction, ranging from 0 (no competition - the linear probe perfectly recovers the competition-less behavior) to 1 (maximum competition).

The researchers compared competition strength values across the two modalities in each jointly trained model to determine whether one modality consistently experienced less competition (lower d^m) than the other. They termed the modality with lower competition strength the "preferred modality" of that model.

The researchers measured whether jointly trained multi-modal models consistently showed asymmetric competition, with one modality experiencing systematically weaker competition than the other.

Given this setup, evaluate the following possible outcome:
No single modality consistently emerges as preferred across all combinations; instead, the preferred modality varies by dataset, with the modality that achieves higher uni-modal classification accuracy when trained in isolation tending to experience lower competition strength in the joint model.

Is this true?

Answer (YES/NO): NO